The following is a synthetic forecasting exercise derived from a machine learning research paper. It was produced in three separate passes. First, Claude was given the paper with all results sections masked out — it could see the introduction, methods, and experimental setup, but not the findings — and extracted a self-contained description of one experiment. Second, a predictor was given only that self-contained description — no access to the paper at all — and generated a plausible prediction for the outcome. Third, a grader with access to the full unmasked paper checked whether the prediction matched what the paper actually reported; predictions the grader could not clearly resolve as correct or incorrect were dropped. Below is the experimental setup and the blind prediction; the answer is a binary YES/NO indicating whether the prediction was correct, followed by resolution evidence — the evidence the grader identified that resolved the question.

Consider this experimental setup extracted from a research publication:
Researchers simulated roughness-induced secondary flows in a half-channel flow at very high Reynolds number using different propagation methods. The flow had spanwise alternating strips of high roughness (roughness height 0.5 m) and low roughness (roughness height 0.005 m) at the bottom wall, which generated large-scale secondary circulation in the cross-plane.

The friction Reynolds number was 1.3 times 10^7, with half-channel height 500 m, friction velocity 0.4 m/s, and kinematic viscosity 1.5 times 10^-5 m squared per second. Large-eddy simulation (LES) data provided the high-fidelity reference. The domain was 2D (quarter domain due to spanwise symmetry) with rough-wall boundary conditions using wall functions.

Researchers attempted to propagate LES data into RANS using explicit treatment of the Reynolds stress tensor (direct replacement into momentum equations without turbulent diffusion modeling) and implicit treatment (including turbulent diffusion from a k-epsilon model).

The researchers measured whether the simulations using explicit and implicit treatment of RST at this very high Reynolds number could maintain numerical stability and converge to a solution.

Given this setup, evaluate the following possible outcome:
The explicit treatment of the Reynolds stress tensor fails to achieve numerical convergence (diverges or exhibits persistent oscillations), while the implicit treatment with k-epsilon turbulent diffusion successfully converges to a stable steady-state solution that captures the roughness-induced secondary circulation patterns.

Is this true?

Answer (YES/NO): NO